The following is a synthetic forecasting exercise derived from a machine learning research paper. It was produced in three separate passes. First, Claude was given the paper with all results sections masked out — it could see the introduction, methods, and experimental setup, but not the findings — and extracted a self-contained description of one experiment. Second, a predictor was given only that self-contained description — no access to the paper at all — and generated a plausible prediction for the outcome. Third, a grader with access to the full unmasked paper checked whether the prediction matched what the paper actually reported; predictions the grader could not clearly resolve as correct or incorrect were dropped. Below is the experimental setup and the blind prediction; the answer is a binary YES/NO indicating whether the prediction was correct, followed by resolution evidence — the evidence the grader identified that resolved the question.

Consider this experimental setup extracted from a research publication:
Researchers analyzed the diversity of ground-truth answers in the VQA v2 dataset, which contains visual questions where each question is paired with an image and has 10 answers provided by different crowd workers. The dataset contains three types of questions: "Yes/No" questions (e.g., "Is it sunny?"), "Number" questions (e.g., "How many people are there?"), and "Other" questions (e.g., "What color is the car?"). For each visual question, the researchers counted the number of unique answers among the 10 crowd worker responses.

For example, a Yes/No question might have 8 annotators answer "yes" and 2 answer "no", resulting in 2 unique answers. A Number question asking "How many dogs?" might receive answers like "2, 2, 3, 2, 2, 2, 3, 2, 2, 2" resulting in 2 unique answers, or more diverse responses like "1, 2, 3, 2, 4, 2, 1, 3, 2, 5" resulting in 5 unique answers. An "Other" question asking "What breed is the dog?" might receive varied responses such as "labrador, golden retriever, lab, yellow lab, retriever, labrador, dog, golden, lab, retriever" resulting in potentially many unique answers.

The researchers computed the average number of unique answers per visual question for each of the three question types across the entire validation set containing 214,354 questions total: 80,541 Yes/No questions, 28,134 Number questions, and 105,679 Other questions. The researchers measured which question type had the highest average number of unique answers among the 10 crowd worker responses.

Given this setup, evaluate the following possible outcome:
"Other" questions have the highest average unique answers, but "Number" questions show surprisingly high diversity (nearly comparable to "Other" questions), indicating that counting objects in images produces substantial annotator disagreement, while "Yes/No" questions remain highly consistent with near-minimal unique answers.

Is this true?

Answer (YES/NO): NO